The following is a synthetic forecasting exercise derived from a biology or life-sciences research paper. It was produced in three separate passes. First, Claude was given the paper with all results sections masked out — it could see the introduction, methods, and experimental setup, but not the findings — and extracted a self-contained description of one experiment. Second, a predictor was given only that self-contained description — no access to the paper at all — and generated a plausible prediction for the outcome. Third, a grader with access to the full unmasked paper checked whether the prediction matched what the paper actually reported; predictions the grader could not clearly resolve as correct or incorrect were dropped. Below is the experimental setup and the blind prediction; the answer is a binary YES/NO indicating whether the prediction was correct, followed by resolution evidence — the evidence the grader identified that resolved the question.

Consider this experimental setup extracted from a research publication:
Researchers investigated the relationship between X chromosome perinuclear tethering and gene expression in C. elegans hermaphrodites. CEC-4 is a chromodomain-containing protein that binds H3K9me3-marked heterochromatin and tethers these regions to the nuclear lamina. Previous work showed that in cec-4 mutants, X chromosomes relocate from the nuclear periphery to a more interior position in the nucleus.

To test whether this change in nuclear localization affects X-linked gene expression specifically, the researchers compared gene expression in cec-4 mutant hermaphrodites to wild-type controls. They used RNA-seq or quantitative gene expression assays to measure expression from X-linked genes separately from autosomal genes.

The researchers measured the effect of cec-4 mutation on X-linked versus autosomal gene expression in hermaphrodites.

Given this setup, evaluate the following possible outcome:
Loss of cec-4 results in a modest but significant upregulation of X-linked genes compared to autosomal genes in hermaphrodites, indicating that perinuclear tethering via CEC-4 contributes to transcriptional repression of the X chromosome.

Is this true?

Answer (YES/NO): NO